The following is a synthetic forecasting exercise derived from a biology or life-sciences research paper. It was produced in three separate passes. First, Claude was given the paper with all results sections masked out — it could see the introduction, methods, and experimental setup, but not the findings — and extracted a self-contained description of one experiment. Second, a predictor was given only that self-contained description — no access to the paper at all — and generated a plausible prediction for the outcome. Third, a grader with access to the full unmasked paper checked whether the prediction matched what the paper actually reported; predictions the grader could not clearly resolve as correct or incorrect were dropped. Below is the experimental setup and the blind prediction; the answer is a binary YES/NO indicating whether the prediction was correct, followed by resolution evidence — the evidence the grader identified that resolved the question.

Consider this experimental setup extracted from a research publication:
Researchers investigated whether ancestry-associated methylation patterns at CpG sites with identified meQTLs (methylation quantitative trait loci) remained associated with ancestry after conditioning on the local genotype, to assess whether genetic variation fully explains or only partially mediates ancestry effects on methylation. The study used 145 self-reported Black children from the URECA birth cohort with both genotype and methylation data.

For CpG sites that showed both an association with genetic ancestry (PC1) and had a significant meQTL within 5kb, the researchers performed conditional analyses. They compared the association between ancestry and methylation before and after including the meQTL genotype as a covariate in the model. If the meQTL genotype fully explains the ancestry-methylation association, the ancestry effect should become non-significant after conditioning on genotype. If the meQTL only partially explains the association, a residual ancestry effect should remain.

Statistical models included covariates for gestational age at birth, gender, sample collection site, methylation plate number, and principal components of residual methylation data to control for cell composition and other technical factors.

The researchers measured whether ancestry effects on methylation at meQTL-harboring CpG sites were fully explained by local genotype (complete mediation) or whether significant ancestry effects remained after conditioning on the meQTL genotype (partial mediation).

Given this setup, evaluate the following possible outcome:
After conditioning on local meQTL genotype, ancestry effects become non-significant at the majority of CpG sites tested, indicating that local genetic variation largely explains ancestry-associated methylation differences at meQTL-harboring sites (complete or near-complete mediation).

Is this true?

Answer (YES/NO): NO